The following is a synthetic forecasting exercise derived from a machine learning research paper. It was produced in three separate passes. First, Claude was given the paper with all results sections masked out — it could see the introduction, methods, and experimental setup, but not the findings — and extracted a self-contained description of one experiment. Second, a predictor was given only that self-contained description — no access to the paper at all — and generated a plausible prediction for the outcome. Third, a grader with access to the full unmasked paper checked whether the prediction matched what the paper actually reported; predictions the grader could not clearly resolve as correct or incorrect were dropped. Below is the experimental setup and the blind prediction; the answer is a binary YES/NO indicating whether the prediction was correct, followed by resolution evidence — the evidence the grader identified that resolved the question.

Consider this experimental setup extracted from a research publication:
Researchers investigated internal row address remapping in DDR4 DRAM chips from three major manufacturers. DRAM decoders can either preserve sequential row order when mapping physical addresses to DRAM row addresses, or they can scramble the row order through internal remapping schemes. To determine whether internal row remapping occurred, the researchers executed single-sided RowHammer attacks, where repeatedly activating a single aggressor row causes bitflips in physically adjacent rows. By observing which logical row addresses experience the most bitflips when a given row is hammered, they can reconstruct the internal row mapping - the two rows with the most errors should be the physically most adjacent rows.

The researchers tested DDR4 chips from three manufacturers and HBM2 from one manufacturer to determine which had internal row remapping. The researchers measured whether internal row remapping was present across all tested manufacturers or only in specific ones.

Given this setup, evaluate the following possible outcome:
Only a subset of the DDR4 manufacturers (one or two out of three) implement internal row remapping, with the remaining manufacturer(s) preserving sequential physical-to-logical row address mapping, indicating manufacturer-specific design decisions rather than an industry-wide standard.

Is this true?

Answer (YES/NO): YES